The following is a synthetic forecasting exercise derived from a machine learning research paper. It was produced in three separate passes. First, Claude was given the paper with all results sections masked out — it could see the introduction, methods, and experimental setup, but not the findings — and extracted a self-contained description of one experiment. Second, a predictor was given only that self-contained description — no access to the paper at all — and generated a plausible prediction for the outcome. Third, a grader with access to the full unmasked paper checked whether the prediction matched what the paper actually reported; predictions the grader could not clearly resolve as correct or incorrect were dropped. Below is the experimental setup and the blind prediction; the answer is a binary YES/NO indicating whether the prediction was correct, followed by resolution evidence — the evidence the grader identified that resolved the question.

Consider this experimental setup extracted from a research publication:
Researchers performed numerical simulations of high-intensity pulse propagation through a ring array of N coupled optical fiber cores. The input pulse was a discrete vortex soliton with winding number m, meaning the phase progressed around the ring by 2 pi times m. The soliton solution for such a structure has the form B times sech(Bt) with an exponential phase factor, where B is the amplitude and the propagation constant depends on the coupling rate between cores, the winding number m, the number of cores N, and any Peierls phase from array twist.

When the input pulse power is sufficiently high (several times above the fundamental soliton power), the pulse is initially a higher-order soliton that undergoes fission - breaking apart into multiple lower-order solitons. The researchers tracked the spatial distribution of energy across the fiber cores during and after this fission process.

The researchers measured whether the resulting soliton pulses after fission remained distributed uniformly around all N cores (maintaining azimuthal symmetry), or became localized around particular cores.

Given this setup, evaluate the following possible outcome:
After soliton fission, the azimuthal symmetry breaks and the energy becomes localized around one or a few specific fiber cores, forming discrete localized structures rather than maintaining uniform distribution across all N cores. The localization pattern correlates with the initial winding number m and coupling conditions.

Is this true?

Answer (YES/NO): YES